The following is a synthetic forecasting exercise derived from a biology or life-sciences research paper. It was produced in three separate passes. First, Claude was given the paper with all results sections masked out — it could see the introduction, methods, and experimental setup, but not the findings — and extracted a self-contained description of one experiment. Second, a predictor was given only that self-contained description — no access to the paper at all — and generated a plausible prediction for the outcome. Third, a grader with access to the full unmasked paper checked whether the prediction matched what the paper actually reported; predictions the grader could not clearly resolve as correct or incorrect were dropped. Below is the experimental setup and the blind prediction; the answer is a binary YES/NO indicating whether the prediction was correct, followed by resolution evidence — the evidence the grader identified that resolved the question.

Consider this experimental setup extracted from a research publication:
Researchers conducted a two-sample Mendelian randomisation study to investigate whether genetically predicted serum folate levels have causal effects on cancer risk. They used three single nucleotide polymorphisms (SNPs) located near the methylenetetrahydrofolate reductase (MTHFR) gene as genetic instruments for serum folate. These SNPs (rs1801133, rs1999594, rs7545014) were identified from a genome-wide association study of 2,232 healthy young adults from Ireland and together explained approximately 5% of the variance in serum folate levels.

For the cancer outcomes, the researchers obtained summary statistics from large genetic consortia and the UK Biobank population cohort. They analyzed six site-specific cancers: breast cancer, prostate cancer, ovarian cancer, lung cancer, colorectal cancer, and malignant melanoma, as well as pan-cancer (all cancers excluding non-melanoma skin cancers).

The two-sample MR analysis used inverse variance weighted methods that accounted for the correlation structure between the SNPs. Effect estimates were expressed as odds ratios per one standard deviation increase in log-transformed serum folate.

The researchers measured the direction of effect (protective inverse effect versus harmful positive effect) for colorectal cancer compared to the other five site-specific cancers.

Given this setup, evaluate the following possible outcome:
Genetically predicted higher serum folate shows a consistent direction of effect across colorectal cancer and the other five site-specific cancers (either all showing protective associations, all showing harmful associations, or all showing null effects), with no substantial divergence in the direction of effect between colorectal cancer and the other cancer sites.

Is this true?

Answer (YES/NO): NO